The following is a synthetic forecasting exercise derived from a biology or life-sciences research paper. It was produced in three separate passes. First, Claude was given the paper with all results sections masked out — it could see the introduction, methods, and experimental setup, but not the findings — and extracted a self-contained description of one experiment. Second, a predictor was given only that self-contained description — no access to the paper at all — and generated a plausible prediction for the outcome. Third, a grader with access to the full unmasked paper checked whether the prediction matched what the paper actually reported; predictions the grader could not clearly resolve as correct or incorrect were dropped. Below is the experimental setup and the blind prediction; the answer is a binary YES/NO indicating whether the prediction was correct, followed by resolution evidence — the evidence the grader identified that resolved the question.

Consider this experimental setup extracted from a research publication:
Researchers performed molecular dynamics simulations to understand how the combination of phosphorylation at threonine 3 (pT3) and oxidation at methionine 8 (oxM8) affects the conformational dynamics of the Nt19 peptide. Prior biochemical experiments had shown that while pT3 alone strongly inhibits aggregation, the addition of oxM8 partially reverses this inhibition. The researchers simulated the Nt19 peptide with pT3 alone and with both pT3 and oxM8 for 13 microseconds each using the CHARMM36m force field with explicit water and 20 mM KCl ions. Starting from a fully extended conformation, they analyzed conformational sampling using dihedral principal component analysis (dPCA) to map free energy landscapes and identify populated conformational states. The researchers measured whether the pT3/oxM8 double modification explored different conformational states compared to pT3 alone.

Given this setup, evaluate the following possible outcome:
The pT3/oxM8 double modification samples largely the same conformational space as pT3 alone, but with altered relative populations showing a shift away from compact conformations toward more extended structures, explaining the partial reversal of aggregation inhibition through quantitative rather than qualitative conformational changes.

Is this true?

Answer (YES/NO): NO